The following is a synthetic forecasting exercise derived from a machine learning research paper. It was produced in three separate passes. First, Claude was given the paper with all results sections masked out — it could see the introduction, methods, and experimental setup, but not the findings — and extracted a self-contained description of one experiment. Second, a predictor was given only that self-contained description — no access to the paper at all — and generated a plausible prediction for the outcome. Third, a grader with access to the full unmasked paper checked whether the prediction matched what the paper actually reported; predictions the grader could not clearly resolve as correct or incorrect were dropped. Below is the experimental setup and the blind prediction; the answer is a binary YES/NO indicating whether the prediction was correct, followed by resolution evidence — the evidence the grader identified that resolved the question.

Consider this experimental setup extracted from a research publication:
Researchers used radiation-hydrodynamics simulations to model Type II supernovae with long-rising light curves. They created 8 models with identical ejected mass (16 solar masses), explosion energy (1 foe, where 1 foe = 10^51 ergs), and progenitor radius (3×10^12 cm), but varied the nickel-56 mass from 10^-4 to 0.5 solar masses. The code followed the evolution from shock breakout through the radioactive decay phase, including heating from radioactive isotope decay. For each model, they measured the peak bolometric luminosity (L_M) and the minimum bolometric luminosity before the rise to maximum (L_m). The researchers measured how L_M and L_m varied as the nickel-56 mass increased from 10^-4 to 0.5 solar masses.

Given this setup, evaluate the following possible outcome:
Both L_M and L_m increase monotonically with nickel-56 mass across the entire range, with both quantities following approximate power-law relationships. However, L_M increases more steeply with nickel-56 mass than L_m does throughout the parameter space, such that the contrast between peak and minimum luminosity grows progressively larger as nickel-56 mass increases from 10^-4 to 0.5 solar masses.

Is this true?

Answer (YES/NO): NO